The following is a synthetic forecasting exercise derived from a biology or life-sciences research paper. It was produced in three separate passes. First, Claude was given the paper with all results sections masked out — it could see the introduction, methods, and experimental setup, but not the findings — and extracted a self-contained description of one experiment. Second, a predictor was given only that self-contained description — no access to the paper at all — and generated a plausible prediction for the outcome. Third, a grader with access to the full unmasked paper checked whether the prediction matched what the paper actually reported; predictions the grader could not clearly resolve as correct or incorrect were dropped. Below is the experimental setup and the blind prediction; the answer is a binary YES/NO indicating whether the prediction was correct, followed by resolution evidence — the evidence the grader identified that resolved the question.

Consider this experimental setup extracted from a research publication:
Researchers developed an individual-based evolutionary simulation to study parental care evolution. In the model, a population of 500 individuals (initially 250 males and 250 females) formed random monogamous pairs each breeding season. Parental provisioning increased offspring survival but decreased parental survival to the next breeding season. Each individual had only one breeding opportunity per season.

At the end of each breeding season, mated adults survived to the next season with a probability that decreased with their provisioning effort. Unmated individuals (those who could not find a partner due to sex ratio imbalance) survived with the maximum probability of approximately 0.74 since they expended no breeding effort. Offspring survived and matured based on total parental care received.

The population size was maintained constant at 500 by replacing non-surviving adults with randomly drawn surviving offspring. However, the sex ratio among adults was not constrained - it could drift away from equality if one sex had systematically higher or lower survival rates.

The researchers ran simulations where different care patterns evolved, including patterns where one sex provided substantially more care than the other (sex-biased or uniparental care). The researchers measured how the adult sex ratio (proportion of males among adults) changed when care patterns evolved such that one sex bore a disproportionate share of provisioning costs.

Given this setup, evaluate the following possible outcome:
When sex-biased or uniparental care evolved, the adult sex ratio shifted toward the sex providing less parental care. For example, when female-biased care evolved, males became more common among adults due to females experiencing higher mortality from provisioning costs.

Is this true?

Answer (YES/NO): YES